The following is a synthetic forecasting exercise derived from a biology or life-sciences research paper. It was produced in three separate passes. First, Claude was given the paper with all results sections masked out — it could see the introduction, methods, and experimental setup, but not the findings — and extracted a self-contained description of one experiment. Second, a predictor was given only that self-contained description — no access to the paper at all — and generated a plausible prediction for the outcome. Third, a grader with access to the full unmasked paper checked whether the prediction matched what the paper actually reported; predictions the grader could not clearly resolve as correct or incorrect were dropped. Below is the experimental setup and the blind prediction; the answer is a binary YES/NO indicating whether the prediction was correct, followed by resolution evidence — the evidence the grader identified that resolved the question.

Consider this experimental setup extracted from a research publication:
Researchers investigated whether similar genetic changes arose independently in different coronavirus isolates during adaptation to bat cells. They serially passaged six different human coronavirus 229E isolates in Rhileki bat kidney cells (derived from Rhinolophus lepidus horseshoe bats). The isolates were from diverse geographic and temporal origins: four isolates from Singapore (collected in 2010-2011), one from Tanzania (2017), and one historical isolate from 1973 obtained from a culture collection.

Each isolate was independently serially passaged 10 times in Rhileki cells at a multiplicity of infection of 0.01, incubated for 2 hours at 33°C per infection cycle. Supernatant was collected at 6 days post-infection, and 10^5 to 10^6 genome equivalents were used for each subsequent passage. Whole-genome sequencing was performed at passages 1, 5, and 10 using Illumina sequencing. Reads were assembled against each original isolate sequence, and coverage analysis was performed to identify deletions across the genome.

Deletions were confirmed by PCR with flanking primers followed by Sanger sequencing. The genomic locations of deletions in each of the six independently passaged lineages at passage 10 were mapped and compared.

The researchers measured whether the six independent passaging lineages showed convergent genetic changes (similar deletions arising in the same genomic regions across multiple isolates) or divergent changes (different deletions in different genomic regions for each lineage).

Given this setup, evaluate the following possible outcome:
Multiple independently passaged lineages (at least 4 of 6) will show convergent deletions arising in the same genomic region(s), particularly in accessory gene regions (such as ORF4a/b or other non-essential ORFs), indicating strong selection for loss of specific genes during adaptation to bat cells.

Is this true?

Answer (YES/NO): NO